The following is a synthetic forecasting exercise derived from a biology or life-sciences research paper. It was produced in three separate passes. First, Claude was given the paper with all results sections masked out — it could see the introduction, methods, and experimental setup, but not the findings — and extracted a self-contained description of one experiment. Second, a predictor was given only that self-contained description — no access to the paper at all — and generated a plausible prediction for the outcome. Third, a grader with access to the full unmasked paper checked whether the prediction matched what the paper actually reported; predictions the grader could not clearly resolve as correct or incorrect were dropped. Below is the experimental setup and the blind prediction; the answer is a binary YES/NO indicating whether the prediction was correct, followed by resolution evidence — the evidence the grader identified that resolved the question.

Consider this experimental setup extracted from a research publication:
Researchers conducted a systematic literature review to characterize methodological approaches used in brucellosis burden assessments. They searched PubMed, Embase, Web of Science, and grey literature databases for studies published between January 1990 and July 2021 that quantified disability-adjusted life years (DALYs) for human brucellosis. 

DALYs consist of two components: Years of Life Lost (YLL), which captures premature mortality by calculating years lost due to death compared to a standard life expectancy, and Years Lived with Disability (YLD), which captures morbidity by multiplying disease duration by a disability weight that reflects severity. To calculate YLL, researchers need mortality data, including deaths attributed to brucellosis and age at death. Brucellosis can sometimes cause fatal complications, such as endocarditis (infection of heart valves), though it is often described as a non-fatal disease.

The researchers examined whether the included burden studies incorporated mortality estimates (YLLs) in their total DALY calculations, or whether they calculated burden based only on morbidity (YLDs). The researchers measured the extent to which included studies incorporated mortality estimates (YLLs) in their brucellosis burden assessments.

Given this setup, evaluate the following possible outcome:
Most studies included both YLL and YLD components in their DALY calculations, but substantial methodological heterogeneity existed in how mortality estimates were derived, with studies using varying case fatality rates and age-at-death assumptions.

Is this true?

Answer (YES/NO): YES